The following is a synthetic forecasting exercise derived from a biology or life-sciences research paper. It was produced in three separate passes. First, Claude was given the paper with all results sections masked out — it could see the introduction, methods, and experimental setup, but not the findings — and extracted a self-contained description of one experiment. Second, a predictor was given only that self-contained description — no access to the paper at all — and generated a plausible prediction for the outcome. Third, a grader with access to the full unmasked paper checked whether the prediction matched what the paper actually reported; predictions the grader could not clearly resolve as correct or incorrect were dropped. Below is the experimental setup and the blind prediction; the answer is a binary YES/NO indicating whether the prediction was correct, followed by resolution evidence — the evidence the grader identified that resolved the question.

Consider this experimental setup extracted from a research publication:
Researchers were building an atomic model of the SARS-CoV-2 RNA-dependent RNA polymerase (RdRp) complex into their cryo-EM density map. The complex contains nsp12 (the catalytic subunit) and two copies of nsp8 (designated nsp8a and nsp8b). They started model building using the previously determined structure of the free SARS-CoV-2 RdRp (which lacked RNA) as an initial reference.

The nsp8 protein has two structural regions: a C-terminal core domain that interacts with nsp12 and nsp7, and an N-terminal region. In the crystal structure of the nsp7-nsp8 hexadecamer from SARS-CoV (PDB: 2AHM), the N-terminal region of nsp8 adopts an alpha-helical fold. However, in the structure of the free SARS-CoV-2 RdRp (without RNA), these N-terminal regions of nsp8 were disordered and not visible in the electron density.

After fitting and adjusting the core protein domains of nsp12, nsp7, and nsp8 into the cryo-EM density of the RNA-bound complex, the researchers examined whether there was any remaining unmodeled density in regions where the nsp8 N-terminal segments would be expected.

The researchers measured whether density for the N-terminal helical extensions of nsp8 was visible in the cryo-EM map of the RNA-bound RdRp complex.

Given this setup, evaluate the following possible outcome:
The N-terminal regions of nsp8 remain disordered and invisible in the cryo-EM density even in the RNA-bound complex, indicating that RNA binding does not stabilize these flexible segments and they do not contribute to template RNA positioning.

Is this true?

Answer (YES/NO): NO